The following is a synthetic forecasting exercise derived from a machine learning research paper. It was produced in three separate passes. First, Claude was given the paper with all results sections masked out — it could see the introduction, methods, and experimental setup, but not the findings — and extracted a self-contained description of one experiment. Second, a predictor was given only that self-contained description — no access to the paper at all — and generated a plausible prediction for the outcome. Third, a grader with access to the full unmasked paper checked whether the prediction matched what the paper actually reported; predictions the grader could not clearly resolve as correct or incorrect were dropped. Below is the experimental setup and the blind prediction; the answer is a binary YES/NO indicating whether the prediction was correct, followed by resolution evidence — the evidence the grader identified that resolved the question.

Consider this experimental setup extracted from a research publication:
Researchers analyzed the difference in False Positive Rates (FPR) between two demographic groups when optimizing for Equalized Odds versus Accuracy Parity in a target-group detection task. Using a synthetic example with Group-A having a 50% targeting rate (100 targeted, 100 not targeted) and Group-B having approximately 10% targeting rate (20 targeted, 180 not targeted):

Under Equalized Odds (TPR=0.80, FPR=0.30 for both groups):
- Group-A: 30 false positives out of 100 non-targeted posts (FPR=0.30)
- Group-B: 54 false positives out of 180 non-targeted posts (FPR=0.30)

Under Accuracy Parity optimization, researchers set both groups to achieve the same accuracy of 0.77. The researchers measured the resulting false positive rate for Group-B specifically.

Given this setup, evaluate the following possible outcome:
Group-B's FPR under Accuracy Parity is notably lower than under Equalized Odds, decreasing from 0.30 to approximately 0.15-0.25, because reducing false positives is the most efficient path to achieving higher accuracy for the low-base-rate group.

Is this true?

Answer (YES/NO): YES